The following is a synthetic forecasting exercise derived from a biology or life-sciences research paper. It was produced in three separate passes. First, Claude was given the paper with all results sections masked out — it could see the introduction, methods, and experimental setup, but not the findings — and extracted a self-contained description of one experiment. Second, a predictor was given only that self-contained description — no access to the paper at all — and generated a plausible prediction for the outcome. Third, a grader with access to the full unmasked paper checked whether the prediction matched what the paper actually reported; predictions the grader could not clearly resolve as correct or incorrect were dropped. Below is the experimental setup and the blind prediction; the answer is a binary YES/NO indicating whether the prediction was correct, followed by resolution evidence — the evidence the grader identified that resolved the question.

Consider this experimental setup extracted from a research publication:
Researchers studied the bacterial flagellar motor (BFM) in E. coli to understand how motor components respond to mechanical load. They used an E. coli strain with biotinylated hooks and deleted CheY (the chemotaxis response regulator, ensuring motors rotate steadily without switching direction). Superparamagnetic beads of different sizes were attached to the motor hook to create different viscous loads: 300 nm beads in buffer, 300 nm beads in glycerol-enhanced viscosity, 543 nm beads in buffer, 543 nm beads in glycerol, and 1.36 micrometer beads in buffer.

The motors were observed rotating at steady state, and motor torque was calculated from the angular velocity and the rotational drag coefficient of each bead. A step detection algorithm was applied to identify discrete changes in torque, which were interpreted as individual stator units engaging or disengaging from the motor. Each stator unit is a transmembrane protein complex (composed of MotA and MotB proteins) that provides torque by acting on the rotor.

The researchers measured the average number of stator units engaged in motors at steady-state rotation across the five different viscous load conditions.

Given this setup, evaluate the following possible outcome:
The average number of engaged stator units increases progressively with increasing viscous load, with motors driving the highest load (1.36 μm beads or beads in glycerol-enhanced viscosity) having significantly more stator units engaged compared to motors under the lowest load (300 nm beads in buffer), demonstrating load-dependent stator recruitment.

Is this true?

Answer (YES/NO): YES